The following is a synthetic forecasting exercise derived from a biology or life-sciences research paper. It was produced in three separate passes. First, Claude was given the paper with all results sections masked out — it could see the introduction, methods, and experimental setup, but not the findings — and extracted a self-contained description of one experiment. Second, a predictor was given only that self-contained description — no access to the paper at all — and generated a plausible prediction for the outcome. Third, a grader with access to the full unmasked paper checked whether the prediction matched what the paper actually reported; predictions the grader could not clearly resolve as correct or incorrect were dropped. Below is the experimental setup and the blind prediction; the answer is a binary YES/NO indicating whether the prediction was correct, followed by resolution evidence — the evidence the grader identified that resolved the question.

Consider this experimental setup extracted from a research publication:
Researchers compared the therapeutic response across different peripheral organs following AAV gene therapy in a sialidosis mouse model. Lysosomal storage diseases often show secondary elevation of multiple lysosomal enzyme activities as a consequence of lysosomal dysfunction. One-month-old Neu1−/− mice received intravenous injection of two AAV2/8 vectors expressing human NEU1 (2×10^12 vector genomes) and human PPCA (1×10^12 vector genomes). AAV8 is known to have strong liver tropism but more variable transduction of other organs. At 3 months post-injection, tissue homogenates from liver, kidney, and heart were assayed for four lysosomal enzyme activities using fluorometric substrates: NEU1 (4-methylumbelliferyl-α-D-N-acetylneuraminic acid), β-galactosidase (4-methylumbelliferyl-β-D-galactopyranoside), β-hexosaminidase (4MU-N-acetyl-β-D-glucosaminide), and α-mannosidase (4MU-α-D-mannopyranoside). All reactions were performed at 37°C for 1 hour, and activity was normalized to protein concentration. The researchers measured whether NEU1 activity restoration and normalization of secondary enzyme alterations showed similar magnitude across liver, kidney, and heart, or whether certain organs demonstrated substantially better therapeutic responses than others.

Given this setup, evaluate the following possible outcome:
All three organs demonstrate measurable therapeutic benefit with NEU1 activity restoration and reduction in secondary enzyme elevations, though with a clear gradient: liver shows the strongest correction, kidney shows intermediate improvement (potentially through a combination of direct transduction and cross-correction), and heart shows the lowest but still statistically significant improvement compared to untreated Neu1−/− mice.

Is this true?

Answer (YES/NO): NO